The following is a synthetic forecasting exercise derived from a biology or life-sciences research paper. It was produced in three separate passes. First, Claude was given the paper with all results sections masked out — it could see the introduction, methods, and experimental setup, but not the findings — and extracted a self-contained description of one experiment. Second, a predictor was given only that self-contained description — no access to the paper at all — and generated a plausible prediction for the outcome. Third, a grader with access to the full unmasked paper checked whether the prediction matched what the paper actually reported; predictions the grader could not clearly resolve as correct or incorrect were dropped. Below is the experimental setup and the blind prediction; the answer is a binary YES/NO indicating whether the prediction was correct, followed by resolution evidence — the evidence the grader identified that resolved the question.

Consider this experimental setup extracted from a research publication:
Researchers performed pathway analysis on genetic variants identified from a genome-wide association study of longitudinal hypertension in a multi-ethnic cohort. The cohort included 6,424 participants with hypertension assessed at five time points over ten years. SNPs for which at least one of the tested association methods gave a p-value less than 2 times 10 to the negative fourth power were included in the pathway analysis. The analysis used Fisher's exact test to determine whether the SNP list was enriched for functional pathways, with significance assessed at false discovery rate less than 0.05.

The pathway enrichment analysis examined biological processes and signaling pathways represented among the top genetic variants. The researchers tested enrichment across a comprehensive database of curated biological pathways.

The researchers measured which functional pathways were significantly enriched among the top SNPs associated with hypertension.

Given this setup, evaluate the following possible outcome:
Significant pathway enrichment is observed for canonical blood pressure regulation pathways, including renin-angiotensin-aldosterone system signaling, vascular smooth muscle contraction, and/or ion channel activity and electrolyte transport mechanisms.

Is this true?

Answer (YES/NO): NO